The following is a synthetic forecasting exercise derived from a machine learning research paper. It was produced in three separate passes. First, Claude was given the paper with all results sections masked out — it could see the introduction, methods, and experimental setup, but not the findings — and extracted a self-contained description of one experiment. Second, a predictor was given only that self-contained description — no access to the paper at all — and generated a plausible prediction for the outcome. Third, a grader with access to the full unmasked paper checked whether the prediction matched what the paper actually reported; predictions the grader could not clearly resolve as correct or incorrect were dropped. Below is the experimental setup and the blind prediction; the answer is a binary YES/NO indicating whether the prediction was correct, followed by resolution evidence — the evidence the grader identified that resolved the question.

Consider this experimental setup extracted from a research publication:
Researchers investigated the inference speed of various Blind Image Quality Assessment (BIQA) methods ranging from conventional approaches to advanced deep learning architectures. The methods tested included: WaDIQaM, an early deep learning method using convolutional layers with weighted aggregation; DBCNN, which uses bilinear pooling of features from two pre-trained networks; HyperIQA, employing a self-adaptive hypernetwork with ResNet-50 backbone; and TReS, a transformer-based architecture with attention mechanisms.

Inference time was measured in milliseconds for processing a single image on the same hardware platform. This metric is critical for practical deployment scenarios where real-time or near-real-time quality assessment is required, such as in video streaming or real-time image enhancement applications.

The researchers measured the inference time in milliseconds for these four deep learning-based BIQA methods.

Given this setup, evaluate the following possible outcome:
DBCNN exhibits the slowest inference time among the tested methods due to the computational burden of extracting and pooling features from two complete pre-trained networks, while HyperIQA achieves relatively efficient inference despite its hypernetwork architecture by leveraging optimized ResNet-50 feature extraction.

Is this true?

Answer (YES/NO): NO